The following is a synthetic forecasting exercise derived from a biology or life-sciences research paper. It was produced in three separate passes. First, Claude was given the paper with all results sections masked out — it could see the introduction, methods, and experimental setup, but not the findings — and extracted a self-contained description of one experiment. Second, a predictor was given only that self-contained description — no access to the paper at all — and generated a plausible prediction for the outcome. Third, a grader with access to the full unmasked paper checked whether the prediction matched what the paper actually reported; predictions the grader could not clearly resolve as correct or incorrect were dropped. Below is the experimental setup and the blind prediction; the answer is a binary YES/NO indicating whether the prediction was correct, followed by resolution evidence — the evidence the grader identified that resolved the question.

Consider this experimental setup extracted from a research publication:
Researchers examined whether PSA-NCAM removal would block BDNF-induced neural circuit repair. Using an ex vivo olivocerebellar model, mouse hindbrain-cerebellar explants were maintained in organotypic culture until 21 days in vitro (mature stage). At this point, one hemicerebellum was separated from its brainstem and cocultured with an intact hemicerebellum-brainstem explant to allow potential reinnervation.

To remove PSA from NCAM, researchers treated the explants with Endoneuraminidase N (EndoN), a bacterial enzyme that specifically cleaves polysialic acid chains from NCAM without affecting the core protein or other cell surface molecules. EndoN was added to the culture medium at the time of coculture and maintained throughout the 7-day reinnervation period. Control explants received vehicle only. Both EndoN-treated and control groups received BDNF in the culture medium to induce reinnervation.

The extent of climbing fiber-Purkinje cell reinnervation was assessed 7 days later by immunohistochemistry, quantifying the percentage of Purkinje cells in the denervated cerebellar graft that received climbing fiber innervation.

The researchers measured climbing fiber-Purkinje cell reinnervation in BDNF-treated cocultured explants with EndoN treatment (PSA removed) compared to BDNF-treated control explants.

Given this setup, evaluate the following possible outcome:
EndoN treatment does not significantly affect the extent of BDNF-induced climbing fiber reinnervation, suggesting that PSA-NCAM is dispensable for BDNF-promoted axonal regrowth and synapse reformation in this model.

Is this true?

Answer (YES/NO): NO